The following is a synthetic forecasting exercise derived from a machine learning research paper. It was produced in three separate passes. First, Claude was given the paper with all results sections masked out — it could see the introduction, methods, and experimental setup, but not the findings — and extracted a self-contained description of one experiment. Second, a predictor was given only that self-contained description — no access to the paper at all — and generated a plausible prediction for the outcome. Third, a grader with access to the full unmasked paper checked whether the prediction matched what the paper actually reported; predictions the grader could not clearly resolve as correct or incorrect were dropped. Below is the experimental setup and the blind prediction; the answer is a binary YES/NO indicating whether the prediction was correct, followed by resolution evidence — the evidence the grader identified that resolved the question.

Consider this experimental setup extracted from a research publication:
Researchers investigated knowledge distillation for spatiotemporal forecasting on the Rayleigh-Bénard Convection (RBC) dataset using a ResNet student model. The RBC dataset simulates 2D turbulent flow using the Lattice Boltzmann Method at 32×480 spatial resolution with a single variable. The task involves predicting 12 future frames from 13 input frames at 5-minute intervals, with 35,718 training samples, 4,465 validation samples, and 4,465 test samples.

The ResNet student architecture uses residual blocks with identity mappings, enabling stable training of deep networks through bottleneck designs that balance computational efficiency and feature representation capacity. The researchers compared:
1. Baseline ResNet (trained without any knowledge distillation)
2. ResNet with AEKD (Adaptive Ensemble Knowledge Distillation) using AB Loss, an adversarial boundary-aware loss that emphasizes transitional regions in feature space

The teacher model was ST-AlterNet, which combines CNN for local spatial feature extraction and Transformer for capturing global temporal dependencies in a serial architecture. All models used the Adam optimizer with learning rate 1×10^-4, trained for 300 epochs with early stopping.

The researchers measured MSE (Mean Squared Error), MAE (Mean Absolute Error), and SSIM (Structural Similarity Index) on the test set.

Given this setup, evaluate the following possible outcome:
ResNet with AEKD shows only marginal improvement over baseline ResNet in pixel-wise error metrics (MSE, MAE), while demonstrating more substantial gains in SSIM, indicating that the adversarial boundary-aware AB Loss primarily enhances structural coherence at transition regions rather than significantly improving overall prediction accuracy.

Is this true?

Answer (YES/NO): NO